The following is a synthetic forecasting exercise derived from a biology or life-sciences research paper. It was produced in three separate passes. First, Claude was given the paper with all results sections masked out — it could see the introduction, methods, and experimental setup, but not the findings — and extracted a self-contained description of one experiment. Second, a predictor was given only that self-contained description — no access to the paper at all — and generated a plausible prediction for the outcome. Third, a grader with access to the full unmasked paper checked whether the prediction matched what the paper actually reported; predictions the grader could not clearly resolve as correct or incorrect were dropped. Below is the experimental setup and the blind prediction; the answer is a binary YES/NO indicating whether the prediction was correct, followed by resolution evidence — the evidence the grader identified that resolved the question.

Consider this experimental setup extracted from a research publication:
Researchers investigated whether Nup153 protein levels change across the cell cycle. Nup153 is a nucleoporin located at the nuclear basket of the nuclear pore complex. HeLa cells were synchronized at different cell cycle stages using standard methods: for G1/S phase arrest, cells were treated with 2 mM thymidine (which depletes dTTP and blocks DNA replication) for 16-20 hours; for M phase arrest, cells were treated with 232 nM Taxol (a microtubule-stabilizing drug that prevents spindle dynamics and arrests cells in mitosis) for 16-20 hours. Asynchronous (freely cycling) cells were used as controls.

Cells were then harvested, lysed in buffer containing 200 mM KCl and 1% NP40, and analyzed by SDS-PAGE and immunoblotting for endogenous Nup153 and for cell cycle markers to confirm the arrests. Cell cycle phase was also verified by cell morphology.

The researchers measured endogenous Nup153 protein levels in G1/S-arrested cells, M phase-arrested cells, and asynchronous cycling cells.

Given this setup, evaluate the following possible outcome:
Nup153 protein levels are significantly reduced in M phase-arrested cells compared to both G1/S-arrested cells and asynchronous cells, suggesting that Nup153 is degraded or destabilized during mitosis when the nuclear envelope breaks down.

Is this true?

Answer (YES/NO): NO